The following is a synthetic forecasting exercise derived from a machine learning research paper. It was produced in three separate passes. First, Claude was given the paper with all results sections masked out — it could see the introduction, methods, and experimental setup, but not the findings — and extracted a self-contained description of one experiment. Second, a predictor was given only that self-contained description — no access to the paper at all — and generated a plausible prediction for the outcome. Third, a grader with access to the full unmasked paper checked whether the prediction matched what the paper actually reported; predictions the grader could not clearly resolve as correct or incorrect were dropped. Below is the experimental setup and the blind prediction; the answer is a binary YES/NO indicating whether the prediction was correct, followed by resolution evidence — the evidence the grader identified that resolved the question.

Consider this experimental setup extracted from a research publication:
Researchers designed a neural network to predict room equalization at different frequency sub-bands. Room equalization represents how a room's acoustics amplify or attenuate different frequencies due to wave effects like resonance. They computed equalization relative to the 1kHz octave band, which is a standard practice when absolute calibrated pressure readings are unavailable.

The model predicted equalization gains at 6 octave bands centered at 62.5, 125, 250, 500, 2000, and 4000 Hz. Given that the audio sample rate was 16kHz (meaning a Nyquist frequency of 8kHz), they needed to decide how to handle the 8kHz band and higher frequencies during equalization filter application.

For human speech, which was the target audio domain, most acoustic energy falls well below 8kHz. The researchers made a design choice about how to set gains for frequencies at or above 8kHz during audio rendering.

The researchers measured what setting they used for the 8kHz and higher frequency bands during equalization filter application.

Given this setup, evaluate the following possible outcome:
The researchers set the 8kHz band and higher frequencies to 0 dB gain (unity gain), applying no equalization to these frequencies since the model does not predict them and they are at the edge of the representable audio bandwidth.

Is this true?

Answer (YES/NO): NO